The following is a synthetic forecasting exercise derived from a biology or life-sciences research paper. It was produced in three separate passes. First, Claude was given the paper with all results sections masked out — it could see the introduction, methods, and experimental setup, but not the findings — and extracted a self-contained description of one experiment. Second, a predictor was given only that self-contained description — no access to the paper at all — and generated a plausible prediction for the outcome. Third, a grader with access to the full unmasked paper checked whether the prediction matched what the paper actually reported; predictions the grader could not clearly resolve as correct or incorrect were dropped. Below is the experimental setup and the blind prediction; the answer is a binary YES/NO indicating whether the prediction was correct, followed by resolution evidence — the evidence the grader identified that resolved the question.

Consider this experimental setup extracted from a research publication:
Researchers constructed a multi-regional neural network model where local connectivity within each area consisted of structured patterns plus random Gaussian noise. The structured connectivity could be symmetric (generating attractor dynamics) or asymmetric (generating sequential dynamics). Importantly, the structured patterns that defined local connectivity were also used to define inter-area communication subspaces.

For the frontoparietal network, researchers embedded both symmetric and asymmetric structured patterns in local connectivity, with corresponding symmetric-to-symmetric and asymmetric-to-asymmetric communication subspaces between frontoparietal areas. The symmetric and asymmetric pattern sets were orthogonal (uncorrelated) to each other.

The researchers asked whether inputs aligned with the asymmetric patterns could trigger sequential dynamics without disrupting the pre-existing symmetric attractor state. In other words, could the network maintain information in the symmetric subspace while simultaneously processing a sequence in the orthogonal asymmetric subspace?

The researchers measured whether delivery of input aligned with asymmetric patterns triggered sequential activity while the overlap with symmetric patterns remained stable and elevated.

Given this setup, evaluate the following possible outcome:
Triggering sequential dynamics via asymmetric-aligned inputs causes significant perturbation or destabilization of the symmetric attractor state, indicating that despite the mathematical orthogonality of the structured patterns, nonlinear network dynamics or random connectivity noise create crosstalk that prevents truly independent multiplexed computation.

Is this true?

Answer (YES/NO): NO